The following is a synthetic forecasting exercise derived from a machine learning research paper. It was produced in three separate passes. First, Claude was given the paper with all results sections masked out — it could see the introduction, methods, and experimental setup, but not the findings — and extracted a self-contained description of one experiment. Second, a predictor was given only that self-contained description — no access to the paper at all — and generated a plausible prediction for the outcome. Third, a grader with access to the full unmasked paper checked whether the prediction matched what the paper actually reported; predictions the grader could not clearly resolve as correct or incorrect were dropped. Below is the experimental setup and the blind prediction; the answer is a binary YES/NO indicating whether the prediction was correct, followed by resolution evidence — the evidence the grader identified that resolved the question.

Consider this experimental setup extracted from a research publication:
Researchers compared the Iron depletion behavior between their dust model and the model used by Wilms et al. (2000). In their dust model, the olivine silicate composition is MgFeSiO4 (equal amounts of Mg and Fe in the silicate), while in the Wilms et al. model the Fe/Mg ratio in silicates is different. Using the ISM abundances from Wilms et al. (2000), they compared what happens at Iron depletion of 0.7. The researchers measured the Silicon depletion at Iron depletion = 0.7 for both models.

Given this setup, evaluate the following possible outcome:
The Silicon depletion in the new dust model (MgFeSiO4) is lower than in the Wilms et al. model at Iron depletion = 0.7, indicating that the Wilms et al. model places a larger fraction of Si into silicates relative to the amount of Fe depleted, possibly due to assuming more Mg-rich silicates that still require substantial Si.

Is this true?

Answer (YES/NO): NO